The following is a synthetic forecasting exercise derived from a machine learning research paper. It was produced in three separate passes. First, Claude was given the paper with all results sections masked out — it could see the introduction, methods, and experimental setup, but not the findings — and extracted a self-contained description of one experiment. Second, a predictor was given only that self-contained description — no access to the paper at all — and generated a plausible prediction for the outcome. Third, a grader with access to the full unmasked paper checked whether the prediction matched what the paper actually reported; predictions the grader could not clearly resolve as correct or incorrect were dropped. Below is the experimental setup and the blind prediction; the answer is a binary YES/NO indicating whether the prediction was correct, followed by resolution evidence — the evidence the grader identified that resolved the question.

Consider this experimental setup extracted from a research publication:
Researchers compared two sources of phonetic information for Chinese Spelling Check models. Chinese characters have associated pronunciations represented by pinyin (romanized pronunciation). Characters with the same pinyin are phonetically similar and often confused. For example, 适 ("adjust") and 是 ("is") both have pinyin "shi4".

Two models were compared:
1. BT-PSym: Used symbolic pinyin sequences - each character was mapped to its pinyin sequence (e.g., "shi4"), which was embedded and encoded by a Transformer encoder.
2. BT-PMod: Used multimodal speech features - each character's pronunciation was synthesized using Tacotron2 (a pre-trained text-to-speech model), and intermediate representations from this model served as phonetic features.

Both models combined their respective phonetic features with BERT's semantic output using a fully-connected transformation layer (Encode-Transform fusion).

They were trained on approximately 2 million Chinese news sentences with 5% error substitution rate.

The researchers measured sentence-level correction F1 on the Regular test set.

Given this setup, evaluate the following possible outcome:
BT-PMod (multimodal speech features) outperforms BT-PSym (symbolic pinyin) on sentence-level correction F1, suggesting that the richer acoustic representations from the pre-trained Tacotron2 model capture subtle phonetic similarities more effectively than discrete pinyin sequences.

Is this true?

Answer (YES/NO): NO